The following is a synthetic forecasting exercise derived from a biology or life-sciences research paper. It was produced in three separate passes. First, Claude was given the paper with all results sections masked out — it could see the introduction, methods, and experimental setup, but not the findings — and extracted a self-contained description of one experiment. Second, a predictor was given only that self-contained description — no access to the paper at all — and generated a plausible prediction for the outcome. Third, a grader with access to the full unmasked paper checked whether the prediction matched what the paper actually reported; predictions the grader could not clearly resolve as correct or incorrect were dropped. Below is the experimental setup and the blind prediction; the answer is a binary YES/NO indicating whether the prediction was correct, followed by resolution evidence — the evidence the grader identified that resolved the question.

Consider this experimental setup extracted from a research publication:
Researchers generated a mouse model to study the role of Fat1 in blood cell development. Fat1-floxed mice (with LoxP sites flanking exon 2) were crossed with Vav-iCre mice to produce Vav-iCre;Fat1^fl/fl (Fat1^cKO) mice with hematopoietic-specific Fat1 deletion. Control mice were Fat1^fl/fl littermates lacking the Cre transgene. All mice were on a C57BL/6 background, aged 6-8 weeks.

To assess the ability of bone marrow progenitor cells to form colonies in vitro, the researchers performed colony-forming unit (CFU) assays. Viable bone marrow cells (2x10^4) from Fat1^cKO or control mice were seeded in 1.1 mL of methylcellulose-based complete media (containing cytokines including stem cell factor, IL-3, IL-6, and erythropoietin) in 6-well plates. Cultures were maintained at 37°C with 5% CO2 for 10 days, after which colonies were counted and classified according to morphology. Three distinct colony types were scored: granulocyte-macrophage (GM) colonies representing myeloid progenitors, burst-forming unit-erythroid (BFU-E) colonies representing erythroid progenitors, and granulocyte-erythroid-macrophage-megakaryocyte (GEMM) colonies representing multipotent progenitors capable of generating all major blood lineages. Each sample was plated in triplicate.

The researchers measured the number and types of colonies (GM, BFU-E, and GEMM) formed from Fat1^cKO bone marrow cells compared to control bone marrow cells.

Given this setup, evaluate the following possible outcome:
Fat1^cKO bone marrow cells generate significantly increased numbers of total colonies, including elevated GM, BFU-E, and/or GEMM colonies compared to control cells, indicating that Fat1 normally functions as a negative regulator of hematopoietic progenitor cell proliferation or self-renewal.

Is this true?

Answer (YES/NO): NO